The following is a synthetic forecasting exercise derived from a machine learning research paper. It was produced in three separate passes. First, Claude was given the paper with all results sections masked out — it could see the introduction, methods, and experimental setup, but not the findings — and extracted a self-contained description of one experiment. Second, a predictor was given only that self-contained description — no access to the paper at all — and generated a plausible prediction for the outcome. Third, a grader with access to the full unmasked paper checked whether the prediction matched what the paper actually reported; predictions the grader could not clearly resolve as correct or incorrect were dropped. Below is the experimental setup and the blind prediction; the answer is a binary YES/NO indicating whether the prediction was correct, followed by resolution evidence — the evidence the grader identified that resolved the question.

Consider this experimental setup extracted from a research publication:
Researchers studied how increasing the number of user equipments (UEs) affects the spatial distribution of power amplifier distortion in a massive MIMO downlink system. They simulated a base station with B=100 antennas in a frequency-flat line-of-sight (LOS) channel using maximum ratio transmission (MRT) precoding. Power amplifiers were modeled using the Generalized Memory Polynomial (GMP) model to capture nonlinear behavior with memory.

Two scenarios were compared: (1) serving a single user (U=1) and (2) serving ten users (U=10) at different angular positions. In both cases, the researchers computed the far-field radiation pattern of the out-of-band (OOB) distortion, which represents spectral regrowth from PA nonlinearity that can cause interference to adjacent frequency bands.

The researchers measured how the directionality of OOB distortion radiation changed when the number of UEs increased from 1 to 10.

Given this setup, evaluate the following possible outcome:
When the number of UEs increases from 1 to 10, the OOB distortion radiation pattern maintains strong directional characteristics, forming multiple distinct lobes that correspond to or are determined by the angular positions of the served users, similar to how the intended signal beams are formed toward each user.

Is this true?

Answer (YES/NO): NO